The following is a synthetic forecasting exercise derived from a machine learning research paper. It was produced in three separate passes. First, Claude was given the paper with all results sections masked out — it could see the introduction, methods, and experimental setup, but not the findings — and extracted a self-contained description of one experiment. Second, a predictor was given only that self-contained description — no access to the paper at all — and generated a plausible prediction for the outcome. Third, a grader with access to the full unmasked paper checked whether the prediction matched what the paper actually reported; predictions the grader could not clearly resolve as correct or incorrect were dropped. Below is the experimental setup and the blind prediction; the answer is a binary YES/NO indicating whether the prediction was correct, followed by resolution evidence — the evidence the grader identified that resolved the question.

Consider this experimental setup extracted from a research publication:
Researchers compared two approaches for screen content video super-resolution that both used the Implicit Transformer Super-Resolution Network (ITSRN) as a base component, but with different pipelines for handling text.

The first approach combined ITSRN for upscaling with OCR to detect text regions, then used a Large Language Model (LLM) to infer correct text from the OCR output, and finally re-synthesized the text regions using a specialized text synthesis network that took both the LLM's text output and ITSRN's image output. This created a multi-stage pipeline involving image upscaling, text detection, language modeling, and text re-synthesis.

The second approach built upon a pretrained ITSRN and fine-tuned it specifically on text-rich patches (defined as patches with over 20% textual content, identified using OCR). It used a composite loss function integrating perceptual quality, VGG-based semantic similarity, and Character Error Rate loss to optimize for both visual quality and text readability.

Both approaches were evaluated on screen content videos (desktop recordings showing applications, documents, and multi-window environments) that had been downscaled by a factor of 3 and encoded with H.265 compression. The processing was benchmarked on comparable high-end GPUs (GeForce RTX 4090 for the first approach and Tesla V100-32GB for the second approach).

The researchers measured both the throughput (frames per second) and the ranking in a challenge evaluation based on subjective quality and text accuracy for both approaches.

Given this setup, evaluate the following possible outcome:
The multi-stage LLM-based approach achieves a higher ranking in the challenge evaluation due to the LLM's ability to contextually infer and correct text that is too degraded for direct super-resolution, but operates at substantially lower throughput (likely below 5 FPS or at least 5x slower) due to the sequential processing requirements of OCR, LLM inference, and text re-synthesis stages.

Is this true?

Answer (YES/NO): YES